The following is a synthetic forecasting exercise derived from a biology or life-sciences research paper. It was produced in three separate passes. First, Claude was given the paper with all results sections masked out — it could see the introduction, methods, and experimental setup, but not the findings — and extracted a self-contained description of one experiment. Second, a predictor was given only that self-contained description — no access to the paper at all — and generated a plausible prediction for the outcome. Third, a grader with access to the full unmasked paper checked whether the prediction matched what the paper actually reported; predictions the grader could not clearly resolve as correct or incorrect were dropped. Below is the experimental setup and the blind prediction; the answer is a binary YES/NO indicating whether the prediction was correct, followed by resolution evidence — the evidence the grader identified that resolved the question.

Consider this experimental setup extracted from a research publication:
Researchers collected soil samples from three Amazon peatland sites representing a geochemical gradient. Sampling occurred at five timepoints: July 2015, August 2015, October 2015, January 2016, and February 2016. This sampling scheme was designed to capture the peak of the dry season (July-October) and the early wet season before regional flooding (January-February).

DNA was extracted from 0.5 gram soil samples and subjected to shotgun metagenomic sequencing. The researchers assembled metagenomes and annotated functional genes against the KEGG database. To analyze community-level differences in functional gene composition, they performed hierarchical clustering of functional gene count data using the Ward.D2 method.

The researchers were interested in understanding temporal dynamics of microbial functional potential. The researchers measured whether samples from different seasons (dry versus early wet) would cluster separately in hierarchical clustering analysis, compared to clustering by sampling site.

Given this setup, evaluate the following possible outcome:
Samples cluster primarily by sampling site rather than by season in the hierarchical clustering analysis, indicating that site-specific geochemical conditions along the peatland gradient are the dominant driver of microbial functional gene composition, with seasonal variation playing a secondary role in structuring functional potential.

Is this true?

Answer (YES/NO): YES